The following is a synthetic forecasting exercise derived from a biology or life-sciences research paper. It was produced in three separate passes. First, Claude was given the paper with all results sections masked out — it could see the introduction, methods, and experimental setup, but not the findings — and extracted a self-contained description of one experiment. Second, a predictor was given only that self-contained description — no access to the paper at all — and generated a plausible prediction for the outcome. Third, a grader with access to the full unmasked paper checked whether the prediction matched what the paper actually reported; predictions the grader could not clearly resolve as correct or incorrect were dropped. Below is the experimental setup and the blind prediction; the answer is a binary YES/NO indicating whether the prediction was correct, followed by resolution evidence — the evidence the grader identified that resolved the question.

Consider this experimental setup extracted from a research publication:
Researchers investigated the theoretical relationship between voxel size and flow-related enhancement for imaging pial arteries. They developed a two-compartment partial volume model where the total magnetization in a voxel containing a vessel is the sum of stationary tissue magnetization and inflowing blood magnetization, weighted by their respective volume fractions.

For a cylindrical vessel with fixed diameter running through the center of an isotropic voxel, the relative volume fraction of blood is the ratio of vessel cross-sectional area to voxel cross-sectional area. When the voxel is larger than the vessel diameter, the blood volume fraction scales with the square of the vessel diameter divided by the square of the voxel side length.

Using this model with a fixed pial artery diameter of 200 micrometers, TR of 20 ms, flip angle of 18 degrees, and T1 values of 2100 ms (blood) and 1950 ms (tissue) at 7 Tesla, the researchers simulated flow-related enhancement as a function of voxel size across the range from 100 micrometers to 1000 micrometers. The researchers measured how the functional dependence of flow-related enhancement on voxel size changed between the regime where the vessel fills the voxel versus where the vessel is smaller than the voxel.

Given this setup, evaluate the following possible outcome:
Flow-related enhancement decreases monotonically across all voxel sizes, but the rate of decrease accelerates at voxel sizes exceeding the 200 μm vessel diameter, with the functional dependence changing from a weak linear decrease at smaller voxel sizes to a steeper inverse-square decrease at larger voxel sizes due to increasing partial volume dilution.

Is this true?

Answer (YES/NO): NO